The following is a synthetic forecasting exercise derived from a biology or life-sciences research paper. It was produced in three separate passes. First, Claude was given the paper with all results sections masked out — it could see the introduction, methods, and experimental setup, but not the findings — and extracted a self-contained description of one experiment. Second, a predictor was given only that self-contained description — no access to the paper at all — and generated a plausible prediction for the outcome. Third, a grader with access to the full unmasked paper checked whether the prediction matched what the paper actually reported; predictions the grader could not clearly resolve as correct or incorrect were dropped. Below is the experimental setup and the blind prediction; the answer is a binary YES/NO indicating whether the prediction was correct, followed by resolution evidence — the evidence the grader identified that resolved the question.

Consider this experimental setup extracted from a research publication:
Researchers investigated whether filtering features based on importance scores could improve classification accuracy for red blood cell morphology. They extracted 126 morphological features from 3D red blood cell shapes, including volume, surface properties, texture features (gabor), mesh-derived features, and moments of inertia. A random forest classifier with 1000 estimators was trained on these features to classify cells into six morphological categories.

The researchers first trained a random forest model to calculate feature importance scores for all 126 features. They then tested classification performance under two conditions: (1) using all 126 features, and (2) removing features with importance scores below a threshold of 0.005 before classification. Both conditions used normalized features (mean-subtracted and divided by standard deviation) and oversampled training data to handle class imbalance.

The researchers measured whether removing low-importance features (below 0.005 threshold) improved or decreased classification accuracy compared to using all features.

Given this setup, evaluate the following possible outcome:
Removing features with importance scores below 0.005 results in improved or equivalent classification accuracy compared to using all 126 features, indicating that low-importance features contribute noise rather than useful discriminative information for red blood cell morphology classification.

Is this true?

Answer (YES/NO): YES